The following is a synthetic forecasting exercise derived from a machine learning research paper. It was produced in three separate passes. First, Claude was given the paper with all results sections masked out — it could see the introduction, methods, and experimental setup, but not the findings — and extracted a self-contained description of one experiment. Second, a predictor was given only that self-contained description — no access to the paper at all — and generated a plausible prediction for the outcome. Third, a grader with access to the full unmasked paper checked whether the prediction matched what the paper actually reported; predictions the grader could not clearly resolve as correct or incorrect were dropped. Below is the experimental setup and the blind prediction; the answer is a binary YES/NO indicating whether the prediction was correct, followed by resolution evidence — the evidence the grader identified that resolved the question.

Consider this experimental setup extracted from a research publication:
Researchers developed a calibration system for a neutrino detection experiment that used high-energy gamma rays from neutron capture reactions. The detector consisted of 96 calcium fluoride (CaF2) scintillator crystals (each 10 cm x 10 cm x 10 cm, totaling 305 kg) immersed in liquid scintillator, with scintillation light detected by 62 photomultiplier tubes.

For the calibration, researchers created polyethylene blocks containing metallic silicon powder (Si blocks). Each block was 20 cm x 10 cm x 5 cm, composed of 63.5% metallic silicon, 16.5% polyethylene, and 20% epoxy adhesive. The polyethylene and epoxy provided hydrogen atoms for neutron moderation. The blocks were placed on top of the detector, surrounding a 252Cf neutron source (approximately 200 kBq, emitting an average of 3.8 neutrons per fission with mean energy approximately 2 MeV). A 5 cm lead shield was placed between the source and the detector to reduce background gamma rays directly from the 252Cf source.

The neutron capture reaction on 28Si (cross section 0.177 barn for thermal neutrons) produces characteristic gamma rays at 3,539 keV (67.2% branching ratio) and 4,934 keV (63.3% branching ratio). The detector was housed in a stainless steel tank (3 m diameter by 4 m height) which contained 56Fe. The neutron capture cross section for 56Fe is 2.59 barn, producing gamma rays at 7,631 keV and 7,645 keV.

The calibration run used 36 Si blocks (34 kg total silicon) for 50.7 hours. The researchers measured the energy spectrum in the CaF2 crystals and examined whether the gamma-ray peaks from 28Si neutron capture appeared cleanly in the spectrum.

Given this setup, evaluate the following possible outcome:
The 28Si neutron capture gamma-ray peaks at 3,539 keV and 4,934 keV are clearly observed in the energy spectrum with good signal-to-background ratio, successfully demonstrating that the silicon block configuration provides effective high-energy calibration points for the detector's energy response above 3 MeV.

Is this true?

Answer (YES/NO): NO